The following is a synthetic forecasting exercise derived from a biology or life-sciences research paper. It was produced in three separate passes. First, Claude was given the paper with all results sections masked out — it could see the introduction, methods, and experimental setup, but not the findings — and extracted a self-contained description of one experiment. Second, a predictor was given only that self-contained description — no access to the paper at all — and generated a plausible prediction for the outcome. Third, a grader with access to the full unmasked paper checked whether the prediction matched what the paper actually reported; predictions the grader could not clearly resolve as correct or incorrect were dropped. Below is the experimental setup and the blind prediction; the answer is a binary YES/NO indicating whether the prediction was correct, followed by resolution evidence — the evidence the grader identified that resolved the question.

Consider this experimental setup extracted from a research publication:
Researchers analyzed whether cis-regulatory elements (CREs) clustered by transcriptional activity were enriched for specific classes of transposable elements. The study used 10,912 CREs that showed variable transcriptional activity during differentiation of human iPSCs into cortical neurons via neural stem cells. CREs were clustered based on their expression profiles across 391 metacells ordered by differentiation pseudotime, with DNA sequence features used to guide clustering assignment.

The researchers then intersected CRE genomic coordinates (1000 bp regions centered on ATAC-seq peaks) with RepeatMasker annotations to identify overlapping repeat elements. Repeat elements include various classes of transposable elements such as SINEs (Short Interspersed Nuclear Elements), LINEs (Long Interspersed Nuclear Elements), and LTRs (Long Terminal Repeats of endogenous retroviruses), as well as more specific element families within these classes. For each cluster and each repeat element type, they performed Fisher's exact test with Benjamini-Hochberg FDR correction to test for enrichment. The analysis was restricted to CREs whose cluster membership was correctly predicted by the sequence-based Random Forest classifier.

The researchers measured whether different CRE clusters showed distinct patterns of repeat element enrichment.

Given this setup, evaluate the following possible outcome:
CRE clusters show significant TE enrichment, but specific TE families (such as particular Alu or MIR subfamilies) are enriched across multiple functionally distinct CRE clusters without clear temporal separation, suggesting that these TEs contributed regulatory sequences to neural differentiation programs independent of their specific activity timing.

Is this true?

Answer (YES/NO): NO